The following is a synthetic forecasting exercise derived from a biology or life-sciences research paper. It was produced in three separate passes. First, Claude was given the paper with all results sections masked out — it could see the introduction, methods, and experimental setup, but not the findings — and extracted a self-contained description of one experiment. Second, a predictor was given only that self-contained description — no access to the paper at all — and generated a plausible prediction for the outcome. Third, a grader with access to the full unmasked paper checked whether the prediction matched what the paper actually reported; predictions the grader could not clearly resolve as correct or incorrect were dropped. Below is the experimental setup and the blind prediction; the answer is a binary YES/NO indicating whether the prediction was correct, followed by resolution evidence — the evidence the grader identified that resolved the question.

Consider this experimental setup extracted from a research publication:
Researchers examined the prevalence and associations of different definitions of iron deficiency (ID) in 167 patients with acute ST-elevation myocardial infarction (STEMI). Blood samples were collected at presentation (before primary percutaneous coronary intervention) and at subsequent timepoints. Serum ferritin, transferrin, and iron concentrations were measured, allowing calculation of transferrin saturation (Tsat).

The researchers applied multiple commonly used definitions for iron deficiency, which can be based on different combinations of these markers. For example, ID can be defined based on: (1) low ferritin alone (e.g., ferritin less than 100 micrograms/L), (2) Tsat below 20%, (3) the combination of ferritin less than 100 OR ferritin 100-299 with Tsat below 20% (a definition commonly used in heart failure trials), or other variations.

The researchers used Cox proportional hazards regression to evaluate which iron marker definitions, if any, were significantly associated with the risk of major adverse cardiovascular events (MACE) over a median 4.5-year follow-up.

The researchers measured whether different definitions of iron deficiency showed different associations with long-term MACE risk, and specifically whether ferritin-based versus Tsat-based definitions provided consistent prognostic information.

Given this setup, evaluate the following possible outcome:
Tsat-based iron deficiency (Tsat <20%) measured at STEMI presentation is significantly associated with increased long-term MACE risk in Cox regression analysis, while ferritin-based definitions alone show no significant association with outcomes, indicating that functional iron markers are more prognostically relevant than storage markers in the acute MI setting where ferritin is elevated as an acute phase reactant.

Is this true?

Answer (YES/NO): NO